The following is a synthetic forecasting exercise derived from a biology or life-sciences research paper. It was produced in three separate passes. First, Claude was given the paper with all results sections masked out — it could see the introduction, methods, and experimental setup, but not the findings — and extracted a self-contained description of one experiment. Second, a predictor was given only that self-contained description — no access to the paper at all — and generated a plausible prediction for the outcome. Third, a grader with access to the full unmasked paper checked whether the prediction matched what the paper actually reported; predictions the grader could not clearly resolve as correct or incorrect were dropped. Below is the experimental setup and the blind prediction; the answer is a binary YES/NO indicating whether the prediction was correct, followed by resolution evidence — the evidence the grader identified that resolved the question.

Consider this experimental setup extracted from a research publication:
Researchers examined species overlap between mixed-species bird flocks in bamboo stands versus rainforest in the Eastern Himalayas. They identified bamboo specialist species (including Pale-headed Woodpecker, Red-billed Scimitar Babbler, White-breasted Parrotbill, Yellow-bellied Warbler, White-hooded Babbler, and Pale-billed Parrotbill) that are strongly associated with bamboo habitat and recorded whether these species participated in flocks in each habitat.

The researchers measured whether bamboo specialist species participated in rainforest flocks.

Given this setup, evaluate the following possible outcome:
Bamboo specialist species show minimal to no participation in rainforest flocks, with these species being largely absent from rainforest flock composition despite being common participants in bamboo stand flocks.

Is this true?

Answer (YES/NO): YES